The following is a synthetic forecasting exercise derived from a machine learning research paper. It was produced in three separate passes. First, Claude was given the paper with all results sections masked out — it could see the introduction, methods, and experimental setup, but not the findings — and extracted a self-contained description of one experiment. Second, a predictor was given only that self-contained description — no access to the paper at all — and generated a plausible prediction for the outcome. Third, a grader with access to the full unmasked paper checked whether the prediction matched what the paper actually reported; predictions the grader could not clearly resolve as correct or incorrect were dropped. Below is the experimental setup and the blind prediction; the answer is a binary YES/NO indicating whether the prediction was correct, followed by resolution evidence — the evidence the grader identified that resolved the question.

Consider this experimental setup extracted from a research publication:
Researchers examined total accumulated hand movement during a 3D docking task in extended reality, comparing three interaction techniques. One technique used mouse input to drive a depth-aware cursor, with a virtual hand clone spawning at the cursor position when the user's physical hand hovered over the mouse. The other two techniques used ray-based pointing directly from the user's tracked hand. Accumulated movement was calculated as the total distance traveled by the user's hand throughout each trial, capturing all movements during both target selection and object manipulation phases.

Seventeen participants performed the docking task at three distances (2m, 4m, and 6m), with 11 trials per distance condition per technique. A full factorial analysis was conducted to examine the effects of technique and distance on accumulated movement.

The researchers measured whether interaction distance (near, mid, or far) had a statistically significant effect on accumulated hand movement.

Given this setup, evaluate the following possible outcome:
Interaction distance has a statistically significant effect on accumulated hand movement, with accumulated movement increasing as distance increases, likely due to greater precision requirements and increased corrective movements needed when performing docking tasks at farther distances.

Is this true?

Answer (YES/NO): NO